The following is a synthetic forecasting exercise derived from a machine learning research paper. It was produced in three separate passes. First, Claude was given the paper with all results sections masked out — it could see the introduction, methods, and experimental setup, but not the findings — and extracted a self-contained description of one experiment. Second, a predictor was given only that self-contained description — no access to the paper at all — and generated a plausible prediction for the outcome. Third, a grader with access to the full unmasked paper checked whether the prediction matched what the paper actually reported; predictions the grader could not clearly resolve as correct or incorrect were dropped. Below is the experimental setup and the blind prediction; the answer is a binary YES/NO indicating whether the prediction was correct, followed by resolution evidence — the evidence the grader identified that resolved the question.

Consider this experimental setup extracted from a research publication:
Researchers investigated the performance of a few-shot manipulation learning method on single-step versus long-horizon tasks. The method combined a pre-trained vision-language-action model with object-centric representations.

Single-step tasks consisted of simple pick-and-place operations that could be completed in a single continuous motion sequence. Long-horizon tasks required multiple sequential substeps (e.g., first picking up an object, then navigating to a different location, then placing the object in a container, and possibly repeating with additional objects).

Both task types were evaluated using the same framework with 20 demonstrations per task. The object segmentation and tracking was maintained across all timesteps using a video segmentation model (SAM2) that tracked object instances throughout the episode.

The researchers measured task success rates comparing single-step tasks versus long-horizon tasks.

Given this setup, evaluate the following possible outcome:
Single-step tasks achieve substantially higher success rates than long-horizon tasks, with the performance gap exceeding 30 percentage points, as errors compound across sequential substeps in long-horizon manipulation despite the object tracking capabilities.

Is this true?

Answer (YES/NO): NO